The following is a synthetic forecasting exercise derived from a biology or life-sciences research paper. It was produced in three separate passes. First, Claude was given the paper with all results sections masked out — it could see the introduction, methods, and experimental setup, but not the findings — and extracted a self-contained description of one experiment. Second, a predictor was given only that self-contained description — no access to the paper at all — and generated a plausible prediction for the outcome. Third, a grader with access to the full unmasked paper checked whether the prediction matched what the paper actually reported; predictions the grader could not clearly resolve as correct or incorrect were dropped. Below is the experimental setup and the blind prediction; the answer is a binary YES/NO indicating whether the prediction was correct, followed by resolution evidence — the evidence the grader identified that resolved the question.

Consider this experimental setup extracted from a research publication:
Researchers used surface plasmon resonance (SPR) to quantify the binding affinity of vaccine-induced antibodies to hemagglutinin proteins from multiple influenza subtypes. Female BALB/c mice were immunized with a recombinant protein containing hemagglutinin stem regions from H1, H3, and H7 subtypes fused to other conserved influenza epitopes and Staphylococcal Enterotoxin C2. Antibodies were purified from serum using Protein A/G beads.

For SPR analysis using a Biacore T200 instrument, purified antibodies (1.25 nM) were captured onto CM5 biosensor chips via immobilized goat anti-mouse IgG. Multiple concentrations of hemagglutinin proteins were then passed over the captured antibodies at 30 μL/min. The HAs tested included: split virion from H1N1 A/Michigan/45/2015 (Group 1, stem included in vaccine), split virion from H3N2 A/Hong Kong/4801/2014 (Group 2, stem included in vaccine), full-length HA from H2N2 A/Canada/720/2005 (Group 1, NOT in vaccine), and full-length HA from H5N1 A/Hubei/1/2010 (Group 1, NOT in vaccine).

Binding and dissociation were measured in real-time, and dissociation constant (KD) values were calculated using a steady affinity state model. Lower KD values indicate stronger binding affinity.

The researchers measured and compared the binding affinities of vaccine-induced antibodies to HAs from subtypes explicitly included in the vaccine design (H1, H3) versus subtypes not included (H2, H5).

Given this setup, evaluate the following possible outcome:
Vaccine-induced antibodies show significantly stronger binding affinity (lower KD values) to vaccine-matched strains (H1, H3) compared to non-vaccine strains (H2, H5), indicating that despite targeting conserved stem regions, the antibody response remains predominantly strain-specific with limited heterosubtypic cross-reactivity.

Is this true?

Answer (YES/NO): NO